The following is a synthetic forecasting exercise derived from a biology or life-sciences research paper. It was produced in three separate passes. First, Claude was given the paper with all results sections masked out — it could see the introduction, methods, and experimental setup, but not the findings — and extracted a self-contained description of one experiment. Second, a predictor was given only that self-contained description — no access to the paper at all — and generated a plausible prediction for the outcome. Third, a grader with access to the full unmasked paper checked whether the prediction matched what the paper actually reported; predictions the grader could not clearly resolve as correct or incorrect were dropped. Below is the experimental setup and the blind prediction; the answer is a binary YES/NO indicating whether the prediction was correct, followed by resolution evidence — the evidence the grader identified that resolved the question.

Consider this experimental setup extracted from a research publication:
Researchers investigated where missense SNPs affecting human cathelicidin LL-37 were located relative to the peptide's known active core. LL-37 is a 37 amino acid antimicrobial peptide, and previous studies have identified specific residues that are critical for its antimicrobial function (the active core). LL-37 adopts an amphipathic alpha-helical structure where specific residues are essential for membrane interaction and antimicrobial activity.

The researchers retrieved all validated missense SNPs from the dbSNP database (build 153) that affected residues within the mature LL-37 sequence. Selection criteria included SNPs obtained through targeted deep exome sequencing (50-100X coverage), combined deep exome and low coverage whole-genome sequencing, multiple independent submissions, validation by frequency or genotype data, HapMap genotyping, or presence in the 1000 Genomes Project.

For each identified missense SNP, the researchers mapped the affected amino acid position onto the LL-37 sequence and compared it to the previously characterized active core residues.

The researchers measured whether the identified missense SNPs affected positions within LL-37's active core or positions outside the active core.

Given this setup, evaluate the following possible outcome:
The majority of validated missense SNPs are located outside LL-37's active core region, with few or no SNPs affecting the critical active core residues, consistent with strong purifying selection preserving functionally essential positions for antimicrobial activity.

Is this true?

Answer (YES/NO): YES